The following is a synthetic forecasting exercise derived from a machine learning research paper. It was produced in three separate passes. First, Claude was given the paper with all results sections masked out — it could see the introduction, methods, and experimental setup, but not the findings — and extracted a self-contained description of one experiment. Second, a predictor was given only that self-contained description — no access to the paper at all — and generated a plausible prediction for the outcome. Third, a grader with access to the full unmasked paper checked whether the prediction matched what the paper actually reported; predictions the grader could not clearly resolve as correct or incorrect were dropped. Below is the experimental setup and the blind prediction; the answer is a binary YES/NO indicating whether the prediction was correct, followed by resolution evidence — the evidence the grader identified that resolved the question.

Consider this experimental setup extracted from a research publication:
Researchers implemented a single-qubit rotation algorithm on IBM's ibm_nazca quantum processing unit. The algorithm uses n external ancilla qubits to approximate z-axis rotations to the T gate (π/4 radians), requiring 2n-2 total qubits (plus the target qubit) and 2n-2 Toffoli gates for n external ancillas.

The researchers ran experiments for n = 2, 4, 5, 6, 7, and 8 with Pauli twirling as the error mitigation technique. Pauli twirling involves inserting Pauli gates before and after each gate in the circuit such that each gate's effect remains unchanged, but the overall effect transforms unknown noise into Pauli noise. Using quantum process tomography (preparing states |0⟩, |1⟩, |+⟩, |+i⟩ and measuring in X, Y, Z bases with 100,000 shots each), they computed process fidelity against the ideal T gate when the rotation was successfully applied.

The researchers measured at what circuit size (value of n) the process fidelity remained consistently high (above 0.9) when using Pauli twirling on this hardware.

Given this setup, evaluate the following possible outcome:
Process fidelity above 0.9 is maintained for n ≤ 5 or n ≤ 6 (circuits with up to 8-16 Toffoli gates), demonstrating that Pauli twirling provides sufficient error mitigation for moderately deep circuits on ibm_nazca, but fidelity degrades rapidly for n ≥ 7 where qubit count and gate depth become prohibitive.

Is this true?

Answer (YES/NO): NO